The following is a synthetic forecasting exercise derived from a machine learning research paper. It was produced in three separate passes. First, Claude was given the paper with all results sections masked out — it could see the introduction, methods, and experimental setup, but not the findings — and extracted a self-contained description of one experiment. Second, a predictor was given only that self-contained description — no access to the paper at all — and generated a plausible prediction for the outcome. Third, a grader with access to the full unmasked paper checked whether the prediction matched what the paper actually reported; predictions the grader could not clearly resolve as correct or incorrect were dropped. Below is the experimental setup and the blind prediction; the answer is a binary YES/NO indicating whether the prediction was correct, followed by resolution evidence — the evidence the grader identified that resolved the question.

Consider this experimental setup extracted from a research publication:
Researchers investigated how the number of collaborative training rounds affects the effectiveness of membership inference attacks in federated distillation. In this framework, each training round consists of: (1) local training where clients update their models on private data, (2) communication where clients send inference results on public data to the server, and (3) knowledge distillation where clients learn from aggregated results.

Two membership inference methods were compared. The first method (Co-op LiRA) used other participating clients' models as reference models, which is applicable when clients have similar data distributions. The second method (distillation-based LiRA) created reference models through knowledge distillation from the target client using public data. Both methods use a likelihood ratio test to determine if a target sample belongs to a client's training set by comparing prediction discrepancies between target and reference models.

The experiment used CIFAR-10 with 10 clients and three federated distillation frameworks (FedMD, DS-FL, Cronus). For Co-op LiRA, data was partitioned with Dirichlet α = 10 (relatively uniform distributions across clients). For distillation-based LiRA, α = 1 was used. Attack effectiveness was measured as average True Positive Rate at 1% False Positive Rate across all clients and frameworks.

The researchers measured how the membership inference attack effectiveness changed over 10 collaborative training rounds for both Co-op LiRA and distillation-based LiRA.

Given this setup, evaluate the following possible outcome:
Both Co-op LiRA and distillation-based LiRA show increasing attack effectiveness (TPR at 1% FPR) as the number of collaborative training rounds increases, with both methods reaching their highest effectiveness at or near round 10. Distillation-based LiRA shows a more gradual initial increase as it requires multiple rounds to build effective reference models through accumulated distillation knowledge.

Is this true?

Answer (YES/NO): NO